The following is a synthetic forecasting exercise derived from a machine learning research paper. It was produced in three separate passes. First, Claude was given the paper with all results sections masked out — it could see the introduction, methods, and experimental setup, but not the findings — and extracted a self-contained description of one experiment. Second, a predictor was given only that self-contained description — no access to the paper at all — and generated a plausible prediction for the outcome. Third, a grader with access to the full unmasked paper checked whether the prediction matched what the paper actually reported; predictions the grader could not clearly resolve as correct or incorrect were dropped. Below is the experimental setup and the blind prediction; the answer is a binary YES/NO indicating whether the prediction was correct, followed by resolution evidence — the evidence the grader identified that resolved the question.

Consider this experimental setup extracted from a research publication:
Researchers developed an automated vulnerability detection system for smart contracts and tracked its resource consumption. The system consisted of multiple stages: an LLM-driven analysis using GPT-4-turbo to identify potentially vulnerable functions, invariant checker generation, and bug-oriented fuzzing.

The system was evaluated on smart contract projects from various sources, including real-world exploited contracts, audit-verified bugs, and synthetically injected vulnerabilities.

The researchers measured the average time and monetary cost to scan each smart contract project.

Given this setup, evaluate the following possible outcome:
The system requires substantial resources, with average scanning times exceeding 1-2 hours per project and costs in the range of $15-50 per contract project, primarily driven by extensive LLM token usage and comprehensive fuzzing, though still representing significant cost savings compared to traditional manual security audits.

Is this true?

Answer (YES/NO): NO